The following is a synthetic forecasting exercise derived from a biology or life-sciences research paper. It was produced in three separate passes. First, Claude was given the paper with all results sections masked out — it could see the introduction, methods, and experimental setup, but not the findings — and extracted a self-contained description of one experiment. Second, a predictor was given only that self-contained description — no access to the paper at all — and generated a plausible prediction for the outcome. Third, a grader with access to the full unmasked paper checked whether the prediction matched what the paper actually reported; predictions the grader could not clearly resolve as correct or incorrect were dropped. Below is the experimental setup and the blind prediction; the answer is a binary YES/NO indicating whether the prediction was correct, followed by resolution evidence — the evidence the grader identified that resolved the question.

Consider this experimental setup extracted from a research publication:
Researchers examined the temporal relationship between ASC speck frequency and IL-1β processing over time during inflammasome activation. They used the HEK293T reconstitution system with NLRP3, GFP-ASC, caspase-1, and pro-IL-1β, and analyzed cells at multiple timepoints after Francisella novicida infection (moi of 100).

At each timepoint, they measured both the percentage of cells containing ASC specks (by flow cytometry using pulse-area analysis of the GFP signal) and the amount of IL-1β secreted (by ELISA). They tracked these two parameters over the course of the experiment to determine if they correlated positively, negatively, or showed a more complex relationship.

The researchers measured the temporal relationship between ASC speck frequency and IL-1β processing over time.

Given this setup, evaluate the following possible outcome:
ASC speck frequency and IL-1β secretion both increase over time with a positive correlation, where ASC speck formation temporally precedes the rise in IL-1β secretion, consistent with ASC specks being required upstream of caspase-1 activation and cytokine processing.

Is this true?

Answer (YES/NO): NO